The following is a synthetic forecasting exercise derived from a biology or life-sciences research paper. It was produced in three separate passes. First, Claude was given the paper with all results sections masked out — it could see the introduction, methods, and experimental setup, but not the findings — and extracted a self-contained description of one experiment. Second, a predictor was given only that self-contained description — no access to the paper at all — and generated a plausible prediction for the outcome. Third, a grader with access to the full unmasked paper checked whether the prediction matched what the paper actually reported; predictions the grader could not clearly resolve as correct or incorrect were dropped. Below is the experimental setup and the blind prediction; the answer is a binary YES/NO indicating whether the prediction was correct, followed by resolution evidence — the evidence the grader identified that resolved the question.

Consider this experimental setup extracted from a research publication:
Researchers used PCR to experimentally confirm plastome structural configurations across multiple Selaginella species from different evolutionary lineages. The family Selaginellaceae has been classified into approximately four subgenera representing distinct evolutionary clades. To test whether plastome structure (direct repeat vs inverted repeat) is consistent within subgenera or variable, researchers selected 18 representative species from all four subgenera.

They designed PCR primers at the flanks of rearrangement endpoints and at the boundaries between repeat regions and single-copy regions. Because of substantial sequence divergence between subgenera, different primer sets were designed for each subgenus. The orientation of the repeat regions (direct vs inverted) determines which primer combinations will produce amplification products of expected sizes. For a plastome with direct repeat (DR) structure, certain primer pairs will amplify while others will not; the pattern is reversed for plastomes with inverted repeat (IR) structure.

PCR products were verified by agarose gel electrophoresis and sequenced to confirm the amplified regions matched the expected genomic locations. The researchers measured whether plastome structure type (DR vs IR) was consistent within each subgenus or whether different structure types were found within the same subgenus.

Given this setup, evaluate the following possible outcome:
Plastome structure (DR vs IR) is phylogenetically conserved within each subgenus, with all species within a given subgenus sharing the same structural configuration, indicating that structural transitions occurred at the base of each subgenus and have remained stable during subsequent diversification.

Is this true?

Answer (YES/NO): NO